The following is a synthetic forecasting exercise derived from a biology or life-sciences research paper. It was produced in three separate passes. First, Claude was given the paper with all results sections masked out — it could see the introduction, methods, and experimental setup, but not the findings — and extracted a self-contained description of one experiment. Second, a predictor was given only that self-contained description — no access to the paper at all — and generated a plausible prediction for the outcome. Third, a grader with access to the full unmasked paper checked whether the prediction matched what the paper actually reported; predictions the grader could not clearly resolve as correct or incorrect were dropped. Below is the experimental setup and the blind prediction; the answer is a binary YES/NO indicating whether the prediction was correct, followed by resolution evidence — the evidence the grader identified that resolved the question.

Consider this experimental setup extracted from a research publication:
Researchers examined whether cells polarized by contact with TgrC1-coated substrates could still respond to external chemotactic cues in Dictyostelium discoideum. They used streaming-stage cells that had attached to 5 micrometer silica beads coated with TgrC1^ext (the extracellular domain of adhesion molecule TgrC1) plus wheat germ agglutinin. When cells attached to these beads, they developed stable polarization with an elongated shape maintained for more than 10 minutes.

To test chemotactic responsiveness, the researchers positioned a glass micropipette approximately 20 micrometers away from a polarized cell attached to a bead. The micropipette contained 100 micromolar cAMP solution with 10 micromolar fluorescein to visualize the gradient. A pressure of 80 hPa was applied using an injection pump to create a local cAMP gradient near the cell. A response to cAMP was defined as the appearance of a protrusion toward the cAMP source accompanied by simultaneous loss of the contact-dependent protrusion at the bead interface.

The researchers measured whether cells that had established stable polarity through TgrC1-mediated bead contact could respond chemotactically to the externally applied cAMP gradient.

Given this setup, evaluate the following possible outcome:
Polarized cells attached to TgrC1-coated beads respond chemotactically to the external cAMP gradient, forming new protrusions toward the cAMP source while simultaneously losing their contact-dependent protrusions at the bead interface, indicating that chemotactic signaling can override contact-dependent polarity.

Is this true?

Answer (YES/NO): NO